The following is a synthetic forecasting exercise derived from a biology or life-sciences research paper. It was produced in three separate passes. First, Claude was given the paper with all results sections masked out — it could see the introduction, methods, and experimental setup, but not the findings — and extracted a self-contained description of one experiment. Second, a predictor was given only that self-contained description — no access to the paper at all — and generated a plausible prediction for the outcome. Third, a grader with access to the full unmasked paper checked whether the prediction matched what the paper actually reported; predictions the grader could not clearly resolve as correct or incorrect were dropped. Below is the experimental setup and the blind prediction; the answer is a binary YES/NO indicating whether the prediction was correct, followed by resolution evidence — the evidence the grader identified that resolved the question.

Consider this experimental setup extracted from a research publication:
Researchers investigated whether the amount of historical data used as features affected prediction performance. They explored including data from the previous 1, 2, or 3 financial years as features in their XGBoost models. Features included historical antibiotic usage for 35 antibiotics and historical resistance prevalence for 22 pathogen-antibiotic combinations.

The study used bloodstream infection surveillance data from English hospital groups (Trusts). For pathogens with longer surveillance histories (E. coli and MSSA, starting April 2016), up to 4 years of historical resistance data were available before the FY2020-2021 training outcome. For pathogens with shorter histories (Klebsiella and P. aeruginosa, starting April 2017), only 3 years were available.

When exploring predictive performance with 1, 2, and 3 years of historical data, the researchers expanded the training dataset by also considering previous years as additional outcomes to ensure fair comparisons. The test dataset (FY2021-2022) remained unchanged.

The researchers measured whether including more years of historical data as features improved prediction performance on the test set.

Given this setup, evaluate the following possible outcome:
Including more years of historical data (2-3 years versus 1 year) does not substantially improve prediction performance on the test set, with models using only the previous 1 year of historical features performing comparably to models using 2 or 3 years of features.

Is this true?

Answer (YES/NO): YES